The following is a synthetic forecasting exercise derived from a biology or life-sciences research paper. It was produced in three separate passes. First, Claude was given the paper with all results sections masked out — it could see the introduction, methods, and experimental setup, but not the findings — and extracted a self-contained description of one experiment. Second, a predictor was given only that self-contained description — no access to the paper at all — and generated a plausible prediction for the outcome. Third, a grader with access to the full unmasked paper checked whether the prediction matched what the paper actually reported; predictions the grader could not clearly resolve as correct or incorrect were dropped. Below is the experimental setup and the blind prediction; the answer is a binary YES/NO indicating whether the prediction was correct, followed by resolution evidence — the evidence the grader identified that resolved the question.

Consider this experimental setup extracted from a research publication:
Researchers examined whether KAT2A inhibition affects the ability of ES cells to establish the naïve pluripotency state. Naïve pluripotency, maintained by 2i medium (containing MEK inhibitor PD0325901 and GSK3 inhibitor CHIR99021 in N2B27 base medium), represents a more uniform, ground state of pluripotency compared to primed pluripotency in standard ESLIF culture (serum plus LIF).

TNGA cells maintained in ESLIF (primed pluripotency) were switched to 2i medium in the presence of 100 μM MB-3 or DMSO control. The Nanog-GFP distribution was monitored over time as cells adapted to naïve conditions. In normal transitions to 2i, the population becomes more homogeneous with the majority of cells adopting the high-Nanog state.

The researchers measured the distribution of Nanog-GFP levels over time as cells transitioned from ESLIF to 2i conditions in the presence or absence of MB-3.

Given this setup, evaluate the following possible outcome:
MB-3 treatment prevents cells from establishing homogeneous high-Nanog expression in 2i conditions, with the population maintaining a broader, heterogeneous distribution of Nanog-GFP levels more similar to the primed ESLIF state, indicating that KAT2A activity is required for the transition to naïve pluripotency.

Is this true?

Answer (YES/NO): YES